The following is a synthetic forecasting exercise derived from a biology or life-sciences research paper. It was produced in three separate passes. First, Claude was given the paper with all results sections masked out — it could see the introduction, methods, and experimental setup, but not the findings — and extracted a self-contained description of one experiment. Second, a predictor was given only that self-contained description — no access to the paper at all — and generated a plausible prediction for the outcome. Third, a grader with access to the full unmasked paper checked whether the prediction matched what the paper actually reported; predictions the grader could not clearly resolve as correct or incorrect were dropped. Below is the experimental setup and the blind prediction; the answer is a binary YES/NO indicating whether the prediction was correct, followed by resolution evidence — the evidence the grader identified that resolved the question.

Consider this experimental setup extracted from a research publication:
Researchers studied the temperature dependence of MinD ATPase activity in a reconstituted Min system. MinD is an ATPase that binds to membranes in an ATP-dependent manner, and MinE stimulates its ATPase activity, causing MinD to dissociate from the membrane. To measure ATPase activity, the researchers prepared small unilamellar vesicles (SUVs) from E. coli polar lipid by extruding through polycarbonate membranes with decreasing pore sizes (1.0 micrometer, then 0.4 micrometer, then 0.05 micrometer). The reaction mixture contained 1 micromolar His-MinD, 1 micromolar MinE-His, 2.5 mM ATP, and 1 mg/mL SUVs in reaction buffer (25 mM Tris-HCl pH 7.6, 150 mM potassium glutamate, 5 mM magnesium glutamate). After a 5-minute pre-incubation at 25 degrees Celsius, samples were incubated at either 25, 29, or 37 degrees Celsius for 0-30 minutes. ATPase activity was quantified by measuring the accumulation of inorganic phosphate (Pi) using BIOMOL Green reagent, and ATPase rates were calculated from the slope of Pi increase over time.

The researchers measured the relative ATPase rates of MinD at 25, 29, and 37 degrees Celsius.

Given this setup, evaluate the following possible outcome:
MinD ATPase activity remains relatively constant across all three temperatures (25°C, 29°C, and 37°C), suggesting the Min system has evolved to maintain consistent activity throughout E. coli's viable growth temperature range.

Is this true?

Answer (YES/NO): NO